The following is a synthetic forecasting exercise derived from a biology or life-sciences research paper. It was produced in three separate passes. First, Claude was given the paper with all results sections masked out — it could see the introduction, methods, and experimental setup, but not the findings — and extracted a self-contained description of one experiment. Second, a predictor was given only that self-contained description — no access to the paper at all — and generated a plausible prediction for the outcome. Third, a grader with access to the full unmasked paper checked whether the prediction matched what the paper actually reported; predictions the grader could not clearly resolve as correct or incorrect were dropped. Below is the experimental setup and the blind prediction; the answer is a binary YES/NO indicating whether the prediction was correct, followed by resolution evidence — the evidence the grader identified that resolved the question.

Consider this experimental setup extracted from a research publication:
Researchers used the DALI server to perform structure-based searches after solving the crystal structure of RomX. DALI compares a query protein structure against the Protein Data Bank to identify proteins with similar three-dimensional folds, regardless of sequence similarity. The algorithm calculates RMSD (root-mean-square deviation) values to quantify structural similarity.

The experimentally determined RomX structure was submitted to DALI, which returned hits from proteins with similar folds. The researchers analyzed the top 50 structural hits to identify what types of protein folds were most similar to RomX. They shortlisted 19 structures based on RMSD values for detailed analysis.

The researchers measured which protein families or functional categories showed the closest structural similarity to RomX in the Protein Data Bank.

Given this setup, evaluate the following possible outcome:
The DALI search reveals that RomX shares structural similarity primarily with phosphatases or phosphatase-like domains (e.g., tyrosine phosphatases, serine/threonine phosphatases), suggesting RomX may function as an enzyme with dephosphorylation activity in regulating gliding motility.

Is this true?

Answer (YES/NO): NO